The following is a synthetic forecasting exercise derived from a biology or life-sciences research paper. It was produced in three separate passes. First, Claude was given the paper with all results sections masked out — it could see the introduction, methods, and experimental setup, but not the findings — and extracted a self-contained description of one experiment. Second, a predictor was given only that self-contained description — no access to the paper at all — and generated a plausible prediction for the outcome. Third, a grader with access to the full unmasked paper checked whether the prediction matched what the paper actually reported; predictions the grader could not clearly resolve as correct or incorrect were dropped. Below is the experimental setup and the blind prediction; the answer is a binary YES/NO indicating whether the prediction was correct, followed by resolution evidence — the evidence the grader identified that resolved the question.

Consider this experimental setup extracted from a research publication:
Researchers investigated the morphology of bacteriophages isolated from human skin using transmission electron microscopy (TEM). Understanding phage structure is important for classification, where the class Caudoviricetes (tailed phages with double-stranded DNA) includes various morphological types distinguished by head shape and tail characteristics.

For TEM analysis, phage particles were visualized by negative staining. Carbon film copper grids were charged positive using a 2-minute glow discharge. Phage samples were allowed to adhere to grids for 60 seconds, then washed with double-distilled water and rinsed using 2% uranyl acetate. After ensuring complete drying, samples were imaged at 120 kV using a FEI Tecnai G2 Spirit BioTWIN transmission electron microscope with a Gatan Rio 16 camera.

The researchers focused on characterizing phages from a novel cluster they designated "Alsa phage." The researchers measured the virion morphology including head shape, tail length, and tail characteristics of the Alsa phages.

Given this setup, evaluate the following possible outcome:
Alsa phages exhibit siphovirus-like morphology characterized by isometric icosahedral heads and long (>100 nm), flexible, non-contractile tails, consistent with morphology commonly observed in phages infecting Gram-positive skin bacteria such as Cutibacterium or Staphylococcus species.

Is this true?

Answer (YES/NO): NO